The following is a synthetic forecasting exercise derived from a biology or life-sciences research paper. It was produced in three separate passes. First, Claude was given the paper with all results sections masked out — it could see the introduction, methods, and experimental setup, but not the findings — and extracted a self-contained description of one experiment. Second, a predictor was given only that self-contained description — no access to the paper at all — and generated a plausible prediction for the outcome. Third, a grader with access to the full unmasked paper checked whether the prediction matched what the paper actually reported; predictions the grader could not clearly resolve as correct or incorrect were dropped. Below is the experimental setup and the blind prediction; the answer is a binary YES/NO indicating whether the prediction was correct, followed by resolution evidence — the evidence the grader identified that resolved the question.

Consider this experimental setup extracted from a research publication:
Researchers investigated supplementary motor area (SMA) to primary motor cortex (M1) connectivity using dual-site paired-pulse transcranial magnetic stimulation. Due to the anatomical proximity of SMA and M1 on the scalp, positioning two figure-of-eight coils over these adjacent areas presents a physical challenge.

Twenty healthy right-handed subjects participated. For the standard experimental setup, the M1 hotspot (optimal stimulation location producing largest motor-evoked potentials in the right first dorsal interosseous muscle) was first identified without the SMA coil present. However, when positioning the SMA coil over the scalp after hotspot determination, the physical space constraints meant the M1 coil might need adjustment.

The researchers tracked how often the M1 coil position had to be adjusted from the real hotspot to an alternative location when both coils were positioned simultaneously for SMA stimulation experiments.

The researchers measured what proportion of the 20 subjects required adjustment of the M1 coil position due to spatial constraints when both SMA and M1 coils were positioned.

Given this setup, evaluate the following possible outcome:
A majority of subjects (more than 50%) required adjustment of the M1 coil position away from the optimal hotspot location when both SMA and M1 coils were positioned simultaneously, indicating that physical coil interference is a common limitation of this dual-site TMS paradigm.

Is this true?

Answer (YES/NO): YES